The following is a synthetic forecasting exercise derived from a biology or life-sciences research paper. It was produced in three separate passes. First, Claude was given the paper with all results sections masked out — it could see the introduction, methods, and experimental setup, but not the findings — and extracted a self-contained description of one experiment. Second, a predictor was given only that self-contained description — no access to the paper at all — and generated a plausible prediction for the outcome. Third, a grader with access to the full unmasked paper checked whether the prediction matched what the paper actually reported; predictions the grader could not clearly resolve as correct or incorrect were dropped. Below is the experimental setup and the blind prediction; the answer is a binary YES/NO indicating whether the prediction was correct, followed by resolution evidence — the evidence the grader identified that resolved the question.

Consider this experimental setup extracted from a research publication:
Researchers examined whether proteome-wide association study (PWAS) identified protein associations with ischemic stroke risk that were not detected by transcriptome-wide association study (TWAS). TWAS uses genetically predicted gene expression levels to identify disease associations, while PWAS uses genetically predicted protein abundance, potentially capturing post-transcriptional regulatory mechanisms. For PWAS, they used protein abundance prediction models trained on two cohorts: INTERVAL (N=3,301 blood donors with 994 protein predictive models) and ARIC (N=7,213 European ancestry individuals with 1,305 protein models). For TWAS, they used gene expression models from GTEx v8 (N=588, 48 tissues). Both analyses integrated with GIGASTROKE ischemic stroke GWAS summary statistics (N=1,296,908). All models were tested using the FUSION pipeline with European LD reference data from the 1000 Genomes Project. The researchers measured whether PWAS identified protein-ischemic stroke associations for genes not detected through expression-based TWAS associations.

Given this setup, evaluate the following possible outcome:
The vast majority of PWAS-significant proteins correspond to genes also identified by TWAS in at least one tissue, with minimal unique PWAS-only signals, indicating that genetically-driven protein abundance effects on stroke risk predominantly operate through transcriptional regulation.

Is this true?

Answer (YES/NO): NO